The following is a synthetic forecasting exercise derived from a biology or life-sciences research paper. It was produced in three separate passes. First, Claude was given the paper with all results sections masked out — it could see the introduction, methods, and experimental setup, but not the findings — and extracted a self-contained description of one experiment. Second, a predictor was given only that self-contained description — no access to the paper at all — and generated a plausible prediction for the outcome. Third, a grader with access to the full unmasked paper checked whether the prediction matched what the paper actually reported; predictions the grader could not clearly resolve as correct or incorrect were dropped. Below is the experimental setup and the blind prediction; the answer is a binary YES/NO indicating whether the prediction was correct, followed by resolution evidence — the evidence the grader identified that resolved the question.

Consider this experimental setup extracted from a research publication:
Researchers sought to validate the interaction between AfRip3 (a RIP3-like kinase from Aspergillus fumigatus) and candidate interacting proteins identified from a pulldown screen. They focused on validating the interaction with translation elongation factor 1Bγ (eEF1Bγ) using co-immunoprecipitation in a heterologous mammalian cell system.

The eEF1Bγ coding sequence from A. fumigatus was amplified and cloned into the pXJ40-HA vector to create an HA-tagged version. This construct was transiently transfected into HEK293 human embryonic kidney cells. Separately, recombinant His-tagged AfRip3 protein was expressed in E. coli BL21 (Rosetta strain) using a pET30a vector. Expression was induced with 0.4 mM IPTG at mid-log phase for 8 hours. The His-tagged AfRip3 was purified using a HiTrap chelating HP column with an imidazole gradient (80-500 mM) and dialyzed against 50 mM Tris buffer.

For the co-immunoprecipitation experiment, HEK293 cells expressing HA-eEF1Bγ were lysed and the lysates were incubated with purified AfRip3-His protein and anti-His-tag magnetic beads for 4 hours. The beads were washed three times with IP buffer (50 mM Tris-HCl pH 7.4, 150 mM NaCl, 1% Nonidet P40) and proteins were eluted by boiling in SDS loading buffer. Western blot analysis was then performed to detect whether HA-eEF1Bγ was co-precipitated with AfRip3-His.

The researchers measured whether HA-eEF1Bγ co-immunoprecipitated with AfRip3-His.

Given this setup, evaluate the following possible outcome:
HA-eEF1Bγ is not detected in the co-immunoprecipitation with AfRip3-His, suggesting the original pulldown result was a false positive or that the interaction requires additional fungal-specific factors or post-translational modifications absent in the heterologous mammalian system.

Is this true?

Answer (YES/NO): NO